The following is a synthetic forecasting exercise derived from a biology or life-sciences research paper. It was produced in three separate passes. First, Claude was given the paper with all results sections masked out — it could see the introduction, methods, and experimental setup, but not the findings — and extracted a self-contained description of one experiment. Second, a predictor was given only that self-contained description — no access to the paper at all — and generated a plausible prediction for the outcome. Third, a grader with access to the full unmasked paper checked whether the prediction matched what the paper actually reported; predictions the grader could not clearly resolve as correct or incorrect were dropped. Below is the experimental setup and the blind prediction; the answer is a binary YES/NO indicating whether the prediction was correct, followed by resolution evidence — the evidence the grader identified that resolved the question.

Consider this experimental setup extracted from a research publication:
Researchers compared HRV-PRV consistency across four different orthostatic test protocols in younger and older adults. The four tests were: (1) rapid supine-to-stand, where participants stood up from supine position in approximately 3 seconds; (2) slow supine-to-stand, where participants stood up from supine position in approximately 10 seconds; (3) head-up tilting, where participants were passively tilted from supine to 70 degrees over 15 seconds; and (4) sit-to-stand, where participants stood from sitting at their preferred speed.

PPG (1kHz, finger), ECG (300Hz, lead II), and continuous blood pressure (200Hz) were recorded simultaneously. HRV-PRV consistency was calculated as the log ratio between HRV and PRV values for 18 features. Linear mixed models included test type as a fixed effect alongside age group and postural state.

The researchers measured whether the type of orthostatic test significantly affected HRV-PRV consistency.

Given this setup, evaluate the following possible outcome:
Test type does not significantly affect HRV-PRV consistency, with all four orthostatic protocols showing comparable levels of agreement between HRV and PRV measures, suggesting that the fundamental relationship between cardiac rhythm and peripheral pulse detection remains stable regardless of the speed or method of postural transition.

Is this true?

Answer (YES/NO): NO